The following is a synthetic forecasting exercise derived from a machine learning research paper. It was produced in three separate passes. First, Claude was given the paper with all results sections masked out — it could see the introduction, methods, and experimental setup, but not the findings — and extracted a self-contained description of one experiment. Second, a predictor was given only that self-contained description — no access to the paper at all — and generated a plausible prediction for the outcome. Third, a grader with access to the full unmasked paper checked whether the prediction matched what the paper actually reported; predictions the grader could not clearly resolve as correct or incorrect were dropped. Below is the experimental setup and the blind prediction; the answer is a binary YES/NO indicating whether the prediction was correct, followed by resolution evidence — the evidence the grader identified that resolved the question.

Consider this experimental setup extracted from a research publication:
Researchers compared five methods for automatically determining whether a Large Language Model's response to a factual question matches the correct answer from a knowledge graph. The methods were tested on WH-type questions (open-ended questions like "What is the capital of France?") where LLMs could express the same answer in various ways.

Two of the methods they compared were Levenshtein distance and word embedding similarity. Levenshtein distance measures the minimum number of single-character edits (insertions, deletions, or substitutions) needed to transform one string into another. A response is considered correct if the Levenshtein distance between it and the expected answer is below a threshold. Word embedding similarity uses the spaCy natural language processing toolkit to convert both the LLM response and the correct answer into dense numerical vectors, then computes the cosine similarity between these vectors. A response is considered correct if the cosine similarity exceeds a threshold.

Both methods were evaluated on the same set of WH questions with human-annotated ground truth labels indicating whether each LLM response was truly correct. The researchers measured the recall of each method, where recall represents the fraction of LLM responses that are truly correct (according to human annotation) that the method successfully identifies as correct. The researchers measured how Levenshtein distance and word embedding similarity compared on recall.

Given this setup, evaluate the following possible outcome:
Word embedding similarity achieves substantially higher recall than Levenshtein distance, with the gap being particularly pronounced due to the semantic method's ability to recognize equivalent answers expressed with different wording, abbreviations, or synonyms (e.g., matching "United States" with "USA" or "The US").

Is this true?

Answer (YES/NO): NO